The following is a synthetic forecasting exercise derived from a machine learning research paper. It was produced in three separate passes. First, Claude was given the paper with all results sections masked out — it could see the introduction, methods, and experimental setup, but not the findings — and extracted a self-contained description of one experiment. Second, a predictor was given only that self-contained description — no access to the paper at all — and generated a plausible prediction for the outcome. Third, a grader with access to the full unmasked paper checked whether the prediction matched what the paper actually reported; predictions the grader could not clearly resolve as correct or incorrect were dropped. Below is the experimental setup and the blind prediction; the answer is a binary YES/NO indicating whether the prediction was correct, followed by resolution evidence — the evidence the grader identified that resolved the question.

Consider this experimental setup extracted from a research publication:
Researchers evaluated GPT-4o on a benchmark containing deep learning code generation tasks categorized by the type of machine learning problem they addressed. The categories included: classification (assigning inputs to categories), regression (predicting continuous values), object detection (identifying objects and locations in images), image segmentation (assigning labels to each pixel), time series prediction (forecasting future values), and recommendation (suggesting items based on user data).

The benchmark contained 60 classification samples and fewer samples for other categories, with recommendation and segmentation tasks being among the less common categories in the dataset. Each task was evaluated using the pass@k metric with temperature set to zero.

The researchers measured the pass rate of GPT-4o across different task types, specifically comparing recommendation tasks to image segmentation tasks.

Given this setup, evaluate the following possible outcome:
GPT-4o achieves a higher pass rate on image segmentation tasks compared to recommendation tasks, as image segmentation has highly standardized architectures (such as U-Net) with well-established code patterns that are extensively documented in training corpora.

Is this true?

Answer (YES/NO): NO